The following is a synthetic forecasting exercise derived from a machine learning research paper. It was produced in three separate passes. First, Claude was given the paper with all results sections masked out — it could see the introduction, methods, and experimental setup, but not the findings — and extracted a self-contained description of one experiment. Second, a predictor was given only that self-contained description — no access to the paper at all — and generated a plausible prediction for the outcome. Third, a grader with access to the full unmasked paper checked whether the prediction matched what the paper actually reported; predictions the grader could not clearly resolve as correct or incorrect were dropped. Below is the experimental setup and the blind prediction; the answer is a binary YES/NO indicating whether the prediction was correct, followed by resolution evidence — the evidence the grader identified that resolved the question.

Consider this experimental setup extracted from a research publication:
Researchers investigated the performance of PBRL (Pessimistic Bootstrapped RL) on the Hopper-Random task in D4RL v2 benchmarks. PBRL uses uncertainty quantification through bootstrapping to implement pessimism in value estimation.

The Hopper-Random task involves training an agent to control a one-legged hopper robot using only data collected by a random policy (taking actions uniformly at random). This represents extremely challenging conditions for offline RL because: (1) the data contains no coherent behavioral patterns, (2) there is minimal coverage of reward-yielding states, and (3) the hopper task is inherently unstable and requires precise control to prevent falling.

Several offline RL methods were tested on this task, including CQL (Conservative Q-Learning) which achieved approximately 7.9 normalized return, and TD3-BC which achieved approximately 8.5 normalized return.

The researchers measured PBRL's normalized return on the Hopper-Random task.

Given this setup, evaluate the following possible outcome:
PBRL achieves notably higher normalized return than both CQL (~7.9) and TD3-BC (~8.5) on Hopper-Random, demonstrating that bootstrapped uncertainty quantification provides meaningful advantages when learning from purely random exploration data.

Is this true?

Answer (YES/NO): YES